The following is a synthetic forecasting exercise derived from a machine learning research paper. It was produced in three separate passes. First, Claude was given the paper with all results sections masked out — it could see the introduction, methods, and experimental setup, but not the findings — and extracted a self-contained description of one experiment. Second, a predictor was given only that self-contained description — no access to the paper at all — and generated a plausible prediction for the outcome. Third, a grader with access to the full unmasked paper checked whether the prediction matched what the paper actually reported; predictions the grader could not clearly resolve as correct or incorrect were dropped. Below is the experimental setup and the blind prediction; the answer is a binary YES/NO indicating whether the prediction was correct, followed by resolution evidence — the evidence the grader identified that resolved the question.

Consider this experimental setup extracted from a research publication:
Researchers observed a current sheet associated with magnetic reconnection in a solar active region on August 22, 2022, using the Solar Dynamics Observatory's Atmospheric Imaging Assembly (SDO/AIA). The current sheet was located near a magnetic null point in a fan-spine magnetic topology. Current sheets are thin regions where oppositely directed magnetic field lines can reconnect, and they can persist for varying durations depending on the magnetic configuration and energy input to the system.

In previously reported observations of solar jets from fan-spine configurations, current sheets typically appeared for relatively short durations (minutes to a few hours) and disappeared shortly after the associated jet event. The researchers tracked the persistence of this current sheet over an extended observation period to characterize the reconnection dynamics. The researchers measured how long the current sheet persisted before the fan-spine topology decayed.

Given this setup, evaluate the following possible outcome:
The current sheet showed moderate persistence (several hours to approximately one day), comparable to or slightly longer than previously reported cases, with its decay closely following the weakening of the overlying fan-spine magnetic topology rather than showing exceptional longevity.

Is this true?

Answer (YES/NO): NO